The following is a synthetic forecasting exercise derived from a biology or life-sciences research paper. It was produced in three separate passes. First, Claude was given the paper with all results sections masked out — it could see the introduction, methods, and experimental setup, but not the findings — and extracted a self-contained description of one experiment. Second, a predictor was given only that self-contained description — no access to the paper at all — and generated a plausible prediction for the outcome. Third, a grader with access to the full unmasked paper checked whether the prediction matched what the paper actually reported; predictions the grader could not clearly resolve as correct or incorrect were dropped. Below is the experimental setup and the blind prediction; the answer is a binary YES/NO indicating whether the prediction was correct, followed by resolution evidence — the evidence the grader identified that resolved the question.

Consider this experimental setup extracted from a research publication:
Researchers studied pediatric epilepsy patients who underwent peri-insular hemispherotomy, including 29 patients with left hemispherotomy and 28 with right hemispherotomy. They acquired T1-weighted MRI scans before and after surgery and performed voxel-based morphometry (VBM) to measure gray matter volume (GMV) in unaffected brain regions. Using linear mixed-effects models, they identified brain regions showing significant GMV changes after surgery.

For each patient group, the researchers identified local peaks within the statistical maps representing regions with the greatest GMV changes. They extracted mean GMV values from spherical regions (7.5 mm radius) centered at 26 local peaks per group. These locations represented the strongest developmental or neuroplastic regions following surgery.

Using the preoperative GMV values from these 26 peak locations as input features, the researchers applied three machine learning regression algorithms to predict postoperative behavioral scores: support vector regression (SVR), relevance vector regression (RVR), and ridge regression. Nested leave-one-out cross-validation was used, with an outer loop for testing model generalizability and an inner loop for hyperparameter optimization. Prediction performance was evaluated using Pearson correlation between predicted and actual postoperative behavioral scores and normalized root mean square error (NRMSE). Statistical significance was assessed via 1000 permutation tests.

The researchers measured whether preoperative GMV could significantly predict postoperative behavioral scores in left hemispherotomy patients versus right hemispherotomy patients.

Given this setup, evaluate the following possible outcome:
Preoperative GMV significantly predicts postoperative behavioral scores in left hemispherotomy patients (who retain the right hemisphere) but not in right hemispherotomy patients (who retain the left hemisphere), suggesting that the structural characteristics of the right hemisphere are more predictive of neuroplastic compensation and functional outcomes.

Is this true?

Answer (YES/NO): YES